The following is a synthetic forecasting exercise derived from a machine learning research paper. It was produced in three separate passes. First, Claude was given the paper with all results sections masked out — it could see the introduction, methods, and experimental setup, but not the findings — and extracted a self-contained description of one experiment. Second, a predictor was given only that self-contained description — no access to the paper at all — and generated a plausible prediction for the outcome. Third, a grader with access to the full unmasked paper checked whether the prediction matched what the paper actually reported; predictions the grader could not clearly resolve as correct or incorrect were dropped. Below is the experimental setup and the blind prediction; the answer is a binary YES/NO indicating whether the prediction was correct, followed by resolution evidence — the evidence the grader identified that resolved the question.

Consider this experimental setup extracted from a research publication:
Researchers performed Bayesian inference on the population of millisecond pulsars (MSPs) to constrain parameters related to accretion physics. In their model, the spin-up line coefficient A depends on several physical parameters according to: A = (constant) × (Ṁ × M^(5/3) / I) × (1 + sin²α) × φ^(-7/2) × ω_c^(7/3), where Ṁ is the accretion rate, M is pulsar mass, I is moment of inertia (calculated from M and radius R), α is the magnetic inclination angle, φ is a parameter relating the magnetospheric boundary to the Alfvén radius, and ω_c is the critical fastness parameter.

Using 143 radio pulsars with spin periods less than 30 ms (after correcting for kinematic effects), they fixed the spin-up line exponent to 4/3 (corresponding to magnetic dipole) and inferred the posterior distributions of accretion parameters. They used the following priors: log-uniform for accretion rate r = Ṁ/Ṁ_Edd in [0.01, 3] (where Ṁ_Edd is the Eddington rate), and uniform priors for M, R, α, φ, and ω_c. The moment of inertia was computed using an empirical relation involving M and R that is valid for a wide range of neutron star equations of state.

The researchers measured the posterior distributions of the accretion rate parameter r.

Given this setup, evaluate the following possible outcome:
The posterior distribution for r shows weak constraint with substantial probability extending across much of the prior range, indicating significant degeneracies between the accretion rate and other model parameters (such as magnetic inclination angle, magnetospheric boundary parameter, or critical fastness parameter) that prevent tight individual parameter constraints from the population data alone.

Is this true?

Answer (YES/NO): NO